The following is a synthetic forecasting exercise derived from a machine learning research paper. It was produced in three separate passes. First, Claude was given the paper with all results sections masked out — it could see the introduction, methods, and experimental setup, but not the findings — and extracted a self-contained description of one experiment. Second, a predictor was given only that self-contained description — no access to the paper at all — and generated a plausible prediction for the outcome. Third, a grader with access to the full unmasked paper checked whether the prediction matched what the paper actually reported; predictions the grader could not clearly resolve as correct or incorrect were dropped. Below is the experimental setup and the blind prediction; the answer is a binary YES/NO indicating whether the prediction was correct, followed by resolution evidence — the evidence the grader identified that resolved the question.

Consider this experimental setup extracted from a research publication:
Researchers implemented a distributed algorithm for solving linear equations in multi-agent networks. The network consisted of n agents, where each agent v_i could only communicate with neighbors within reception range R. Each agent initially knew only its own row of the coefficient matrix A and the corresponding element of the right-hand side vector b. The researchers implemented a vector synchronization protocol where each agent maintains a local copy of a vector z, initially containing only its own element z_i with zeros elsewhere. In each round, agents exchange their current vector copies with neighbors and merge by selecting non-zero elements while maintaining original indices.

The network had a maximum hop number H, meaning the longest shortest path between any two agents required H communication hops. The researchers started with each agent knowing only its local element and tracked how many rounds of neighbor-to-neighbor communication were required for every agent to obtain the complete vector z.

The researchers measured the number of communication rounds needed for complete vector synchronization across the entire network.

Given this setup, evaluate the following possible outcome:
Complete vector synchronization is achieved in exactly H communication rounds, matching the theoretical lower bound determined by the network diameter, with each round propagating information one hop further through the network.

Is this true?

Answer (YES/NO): YES